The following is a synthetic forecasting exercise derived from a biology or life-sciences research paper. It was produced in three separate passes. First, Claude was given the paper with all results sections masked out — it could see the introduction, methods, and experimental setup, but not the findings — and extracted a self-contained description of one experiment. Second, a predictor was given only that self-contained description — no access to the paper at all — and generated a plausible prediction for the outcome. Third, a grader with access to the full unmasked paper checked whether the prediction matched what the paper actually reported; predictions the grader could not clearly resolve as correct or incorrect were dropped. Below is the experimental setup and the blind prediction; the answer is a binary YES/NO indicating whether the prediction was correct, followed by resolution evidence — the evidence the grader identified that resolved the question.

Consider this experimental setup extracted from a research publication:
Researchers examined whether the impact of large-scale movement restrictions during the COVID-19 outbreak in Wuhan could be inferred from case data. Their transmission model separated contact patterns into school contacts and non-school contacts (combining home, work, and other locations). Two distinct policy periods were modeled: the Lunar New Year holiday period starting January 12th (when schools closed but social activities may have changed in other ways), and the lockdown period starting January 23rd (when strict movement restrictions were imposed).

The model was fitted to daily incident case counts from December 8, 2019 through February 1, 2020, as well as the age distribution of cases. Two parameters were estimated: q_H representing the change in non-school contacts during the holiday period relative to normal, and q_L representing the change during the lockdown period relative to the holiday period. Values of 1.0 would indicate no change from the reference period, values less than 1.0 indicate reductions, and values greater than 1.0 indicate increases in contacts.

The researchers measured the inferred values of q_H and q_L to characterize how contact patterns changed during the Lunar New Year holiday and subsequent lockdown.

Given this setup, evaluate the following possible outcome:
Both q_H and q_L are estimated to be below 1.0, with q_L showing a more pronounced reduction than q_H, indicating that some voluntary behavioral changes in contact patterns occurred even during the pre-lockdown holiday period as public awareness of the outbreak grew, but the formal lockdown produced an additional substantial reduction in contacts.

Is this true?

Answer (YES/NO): NO